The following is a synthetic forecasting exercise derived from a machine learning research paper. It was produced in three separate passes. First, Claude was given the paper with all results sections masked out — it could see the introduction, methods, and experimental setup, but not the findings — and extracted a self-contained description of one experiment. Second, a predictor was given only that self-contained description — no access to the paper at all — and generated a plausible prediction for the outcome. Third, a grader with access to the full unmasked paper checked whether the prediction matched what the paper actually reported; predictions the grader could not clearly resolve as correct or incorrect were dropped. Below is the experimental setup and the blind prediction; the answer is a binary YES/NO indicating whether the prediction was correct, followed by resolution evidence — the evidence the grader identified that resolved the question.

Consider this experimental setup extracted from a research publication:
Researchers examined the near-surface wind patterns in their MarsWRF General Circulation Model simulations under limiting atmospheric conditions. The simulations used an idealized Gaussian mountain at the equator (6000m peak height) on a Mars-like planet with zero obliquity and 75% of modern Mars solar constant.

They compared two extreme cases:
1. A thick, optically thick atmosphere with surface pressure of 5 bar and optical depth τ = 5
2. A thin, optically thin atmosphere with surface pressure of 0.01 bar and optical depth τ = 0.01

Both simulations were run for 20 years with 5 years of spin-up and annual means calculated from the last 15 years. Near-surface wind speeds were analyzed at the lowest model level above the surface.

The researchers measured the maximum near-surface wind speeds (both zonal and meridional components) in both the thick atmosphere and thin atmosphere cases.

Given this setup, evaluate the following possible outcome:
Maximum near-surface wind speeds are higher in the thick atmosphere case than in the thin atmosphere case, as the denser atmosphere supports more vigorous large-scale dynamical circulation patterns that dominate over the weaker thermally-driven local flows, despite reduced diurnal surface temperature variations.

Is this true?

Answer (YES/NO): NO